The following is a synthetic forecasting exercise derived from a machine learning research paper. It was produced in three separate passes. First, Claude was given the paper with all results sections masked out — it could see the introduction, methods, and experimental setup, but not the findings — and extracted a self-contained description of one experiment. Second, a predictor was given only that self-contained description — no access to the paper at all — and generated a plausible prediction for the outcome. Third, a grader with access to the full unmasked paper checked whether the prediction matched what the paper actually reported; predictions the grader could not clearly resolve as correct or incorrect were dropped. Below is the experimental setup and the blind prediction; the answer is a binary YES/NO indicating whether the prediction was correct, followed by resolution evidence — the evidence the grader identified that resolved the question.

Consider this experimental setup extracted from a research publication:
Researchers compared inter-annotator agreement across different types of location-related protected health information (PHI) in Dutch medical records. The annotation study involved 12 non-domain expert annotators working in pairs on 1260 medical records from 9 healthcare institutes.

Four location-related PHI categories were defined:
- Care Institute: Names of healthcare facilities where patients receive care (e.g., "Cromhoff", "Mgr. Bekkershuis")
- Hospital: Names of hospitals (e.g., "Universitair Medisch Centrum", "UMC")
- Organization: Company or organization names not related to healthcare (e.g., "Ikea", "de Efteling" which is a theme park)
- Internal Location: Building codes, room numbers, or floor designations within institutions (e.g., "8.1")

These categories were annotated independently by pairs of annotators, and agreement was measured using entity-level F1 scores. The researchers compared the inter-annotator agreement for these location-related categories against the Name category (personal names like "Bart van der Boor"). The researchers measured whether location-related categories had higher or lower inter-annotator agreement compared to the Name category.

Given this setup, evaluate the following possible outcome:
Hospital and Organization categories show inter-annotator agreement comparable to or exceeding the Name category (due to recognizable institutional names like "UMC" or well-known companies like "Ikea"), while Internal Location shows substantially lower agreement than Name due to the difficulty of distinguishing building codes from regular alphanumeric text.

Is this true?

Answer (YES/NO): NO